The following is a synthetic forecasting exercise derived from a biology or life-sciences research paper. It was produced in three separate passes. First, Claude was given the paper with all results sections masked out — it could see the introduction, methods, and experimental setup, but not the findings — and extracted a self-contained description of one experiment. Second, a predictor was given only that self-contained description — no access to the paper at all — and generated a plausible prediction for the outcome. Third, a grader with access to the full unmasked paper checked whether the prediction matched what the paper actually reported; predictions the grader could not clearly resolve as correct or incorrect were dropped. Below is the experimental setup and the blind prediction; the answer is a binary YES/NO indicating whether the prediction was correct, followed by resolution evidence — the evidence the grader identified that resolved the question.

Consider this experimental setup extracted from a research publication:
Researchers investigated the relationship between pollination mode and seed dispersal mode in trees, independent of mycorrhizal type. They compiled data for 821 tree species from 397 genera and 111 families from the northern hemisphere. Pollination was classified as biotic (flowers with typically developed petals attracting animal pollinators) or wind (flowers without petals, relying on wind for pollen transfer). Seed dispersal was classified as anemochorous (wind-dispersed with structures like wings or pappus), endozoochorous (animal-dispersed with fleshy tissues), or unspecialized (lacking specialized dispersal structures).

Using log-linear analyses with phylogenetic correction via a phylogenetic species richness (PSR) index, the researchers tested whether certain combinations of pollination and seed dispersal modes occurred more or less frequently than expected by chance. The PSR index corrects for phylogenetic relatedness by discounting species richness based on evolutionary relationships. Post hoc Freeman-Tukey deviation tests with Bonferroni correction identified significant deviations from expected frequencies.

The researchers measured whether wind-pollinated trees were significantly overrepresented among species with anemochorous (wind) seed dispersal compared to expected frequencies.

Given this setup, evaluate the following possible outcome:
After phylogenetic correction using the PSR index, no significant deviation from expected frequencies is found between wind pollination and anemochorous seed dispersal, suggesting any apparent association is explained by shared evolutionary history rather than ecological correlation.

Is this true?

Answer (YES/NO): NO